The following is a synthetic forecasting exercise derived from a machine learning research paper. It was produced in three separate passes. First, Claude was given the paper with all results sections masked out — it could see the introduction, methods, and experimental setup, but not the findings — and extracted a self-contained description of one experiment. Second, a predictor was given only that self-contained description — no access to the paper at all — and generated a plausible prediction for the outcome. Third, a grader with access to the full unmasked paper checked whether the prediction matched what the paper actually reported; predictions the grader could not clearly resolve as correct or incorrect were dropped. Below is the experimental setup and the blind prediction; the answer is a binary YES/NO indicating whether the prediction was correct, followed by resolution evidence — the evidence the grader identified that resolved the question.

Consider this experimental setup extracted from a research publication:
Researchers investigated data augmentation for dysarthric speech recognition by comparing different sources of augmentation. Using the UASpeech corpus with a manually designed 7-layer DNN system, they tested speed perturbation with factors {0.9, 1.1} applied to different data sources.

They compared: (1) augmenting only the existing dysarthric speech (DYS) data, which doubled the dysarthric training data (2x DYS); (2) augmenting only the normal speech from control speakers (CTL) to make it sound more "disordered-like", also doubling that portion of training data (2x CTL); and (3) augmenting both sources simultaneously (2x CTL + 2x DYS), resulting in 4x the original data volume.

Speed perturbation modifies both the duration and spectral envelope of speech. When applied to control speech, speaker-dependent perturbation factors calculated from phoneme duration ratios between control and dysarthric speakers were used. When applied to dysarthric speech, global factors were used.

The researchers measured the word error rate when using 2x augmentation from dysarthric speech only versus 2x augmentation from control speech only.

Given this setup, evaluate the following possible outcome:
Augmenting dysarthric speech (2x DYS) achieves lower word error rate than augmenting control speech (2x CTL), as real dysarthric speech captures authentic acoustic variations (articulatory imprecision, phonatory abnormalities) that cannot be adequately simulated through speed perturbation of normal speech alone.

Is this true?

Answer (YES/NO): YES